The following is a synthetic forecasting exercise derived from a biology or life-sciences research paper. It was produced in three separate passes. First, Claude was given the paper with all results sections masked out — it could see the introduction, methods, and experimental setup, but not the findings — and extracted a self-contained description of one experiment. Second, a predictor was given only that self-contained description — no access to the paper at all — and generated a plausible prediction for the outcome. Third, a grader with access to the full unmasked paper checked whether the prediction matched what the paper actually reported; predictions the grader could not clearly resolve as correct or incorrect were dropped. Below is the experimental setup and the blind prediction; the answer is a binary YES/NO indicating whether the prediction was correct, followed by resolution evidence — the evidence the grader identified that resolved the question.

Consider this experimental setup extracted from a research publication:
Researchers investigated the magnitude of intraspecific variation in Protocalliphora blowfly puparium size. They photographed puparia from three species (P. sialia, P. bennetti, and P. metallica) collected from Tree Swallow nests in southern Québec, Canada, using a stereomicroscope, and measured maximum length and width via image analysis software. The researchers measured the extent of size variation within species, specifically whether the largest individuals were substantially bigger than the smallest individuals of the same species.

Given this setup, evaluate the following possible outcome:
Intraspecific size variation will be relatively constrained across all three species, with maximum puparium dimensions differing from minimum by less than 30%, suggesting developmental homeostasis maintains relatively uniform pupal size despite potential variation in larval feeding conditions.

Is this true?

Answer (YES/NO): NO